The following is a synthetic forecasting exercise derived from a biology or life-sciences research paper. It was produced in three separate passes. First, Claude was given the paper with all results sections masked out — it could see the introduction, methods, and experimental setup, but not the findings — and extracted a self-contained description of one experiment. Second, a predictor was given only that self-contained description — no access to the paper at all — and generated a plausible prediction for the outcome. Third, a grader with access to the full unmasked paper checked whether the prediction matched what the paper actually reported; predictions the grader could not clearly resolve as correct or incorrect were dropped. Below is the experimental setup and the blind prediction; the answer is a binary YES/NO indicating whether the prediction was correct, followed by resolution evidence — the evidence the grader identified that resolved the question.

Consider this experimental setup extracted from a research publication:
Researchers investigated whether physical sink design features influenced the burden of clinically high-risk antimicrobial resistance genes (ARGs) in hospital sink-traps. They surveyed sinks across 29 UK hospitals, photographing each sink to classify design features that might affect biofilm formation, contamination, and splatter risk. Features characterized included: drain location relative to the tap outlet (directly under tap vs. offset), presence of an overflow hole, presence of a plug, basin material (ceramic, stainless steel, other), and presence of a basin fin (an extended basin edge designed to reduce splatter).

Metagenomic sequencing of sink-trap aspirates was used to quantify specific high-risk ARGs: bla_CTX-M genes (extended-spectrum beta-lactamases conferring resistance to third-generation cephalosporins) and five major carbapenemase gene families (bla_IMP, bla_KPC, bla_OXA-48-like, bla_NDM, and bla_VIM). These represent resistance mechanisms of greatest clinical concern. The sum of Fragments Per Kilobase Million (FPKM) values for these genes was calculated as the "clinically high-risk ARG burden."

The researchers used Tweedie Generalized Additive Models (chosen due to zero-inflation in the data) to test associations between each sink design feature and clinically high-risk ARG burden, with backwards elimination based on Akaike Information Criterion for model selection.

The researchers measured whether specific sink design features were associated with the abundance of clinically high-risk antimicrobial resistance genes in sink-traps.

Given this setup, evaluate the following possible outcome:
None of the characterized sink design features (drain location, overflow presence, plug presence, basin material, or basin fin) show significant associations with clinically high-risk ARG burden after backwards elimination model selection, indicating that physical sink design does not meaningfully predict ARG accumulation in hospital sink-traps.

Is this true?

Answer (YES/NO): NO